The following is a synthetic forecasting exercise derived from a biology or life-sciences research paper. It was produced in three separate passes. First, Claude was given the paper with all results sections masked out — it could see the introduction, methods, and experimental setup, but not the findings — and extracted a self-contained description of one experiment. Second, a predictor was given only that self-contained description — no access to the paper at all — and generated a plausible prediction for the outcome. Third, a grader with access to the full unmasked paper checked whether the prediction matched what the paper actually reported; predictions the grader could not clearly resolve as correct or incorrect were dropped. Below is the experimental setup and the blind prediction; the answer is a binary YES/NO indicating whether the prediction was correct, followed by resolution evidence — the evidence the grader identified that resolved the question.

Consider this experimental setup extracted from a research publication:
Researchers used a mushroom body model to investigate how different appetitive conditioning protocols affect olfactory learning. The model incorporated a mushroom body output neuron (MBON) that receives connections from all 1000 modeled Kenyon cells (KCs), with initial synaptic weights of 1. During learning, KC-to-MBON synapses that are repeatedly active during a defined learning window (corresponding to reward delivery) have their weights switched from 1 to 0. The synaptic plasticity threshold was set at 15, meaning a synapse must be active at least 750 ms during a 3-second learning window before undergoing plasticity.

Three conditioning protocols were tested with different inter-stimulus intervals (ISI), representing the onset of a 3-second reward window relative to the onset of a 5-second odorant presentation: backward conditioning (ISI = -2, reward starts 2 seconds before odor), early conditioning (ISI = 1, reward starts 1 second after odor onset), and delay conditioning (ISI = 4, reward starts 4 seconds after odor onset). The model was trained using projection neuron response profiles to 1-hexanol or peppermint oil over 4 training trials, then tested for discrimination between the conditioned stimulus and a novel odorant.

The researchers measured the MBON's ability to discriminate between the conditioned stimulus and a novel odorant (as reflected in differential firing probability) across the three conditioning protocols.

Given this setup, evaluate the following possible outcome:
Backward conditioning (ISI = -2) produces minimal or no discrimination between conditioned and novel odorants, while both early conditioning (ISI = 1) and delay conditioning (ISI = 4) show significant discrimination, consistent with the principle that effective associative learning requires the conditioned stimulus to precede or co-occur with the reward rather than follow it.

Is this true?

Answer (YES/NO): YES